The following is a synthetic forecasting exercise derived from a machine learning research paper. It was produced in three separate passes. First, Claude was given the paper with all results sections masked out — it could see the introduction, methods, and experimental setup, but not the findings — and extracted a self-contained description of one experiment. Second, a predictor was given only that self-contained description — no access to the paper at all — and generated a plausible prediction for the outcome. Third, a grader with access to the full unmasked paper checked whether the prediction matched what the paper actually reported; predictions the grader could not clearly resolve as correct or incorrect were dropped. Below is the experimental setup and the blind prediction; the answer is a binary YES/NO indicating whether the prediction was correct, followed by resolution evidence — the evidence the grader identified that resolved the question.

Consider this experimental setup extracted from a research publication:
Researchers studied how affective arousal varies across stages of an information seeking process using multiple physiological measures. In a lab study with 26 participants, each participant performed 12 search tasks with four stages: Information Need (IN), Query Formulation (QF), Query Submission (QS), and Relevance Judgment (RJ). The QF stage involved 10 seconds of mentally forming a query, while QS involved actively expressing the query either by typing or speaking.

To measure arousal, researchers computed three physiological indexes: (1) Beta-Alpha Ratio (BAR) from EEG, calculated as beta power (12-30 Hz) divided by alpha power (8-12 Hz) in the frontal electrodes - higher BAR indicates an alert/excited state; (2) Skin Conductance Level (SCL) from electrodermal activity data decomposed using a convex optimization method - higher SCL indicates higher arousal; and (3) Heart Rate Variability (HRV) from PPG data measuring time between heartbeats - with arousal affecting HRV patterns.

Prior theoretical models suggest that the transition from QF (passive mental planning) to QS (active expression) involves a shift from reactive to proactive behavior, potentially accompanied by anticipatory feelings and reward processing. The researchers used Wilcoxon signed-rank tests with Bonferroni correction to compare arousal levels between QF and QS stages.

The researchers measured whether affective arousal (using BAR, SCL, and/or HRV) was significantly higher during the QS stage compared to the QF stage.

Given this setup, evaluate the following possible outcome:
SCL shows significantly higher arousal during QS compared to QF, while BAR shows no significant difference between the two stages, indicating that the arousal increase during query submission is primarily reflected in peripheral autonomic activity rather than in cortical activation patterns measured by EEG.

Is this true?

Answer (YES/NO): NO